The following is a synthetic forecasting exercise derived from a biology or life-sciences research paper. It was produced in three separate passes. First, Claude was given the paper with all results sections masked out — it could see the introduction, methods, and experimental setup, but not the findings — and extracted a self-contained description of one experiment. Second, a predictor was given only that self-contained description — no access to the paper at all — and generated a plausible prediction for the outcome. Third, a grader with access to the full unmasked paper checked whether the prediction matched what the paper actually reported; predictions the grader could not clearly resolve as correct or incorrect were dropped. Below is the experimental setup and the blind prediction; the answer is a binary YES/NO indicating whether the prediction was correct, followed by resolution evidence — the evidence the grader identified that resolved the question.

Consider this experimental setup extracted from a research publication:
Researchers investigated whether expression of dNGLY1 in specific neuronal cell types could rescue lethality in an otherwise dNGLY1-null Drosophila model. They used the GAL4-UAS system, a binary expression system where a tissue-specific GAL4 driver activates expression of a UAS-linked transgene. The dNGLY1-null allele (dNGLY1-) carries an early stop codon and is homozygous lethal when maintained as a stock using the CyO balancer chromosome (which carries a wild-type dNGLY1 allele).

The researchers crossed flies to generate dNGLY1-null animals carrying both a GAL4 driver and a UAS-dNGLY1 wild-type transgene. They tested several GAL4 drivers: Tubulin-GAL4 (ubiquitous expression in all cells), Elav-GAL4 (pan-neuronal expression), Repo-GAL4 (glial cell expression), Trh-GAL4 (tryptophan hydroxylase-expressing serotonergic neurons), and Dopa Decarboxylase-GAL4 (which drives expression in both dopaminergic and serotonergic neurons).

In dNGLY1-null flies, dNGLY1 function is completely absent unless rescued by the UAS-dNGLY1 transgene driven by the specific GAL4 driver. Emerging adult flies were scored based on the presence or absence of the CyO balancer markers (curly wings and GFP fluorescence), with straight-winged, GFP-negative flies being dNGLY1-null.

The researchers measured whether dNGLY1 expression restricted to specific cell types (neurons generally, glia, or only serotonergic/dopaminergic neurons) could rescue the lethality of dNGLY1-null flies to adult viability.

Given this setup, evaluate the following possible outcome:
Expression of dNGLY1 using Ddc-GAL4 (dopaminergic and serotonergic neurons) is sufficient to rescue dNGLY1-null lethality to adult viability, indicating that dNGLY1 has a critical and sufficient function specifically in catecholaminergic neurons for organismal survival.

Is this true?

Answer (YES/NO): YES